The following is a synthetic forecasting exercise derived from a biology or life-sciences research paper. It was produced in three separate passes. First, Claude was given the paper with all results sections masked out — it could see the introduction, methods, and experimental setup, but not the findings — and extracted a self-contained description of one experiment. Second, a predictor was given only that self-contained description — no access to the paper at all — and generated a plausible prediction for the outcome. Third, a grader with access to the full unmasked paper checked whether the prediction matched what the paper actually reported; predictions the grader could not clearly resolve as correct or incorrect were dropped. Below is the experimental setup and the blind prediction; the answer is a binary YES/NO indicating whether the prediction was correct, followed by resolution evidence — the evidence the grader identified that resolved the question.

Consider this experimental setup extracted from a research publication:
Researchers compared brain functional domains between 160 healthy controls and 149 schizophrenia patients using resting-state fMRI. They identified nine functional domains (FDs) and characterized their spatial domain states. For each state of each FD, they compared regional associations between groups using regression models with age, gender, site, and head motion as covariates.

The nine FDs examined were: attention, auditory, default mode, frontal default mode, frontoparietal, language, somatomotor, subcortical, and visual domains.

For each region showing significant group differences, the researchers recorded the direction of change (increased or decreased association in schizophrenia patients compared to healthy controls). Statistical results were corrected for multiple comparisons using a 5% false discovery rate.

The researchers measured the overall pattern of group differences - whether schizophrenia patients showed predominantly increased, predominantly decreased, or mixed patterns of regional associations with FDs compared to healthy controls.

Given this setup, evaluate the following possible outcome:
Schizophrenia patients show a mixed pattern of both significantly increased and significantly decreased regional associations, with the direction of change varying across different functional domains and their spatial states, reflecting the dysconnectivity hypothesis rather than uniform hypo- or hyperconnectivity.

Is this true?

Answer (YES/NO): NO